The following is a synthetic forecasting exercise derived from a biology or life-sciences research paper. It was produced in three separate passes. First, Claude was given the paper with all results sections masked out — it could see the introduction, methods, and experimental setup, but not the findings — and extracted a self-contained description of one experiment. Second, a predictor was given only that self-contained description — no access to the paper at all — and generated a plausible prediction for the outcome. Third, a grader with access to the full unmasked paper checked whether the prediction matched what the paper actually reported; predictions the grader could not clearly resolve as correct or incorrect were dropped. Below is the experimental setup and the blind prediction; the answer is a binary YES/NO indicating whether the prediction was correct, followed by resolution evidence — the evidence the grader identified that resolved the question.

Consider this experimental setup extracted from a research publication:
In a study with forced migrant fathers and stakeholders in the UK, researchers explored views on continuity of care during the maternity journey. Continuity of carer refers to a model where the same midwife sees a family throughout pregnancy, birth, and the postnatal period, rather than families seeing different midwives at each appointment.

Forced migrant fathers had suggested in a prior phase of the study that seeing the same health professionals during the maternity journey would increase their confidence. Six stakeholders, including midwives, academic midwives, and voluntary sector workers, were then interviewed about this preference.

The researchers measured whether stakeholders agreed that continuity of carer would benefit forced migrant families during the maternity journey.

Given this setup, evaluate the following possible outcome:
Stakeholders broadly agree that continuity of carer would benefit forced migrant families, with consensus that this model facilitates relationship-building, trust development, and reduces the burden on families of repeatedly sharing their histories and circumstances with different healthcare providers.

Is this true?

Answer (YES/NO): NO